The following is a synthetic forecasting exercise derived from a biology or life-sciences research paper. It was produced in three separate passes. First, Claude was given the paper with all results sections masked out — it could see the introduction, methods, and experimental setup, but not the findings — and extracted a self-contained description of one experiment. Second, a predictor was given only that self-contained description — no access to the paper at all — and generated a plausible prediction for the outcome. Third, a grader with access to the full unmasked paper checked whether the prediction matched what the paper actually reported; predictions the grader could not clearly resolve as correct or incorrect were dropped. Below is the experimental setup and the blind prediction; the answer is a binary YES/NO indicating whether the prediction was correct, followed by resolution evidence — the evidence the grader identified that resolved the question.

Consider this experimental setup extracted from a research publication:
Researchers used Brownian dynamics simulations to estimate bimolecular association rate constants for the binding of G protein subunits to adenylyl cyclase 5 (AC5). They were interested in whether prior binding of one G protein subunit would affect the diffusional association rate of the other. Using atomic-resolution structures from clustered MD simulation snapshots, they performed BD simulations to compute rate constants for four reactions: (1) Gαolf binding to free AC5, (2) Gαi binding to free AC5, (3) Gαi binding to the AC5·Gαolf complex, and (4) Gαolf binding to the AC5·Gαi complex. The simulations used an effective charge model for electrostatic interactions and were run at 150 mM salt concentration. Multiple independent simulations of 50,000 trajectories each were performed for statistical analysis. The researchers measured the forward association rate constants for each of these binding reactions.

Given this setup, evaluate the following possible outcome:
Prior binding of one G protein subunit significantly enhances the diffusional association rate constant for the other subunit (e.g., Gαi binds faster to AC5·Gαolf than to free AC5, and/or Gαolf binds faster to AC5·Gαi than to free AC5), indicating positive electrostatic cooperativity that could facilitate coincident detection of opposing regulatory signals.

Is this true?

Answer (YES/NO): NO